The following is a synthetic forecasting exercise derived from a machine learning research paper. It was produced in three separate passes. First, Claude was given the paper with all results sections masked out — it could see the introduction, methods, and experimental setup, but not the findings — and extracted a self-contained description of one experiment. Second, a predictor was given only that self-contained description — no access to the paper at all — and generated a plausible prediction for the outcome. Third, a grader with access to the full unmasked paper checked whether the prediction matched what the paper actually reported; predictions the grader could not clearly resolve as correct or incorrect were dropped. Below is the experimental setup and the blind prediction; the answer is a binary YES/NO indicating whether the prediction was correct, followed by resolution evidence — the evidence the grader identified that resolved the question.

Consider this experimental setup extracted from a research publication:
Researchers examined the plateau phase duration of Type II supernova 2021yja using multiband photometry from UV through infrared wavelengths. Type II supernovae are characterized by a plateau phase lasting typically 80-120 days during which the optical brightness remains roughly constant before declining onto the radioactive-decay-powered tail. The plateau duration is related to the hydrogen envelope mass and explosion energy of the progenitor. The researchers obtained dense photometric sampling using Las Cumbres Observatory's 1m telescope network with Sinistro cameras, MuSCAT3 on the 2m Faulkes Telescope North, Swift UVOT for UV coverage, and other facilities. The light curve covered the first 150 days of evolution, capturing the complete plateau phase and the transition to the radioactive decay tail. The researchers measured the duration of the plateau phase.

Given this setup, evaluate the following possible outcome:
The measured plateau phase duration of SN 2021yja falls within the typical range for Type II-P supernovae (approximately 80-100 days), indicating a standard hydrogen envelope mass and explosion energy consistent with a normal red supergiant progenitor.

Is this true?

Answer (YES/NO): NO